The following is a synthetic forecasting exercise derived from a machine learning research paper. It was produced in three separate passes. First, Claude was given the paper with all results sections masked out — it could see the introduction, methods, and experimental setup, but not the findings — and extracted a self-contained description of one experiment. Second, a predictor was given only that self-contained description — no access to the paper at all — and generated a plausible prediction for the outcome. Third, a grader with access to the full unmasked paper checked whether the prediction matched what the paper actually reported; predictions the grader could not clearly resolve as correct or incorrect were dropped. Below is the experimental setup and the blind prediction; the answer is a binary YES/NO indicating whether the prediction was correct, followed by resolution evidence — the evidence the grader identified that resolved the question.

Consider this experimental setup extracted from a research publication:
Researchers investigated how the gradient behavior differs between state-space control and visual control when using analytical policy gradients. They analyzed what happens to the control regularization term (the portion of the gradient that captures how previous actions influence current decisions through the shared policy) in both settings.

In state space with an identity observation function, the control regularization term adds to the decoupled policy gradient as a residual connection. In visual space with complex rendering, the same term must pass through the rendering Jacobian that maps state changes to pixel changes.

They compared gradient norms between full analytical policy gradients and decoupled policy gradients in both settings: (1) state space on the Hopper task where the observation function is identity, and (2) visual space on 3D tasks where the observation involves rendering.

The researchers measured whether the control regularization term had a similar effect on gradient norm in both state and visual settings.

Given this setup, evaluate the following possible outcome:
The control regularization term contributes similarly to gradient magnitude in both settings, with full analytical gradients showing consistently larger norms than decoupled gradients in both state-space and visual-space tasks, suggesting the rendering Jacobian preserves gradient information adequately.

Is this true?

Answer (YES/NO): NO